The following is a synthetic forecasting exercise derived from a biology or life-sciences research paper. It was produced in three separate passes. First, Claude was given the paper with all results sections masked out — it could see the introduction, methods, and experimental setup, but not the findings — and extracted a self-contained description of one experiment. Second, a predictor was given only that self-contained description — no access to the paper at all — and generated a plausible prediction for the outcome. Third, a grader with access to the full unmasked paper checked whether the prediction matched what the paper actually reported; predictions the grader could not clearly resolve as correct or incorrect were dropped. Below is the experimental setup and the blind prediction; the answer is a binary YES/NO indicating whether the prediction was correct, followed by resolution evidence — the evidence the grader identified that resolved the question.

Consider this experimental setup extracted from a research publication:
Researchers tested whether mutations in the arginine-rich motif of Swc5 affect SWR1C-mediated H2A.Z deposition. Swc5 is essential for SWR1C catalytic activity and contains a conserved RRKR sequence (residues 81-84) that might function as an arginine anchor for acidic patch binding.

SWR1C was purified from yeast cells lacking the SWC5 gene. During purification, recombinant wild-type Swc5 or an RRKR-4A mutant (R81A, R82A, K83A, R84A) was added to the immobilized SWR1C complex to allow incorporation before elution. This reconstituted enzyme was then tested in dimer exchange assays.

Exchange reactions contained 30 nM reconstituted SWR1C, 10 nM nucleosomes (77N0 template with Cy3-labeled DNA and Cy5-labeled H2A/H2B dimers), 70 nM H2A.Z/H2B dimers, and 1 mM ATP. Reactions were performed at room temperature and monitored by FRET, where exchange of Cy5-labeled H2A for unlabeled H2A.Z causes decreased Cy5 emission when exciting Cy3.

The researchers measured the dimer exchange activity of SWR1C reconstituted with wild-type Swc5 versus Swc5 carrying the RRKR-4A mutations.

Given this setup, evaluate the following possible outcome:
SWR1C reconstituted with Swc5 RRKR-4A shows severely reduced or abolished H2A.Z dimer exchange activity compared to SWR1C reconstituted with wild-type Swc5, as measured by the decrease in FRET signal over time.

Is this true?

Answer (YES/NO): YES